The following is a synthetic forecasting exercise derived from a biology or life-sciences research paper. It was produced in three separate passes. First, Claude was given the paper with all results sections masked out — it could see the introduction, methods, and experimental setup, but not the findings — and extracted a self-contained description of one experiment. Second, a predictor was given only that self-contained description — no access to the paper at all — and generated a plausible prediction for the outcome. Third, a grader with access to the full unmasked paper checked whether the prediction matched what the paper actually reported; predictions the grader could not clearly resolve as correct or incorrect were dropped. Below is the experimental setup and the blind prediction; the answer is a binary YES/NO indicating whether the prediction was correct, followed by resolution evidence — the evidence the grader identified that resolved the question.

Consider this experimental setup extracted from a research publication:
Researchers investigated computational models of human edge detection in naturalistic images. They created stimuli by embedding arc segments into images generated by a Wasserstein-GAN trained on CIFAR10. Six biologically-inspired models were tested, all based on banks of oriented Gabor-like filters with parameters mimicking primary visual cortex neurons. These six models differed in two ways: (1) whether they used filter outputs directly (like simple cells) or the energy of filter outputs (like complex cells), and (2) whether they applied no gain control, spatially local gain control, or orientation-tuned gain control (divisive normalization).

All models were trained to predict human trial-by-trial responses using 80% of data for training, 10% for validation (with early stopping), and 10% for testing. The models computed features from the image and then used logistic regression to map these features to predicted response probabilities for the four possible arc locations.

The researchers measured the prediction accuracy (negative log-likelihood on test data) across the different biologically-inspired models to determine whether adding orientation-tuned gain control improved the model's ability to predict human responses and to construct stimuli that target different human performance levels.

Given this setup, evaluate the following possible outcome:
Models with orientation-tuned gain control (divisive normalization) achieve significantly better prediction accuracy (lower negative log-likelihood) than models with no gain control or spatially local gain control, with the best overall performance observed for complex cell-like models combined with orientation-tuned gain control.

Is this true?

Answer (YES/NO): NO